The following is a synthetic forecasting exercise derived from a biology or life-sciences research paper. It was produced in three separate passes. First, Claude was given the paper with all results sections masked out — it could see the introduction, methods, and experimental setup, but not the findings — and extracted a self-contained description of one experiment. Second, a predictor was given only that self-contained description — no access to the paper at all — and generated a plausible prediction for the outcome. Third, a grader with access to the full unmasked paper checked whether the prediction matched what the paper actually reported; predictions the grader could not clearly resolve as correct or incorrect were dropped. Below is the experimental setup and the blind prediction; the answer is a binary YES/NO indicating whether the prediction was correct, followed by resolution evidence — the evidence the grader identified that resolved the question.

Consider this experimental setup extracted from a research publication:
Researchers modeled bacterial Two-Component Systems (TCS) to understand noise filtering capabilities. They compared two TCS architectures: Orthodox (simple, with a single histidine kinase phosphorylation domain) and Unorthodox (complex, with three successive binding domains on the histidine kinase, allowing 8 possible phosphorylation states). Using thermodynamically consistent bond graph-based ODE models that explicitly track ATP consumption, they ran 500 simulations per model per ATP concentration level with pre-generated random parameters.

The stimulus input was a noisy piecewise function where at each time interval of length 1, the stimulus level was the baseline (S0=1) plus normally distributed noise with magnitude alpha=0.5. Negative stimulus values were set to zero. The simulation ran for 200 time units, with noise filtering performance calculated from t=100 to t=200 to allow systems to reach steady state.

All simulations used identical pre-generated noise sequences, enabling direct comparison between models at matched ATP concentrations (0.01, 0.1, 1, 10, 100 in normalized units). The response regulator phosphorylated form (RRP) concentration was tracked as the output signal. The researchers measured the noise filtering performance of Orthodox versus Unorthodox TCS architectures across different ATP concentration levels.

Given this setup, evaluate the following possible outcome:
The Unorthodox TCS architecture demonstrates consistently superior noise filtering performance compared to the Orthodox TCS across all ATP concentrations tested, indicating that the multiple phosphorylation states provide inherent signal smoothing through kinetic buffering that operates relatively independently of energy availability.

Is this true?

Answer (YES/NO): YES